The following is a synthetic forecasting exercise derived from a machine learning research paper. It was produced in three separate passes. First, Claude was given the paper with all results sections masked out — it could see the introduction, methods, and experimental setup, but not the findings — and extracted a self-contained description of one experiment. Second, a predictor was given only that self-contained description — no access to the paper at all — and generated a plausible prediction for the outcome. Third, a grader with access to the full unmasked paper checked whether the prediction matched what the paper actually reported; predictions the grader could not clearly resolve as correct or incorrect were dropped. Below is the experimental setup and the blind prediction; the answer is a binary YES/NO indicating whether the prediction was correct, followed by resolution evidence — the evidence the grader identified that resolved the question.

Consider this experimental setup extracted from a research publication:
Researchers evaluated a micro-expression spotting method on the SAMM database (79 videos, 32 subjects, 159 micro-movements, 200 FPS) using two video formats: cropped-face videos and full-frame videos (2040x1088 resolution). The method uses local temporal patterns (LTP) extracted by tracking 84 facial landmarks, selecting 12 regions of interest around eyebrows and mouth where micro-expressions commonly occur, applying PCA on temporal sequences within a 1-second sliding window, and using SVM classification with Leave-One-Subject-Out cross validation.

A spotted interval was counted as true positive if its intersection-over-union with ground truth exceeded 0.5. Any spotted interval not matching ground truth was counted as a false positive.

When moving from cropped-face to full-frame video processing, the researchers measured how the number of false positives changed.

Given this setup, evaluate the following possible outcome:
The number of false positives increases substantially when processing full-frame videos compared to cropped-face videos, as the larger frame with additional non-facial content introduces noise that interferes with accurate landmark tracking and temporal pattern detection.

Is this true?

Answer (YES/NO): YES